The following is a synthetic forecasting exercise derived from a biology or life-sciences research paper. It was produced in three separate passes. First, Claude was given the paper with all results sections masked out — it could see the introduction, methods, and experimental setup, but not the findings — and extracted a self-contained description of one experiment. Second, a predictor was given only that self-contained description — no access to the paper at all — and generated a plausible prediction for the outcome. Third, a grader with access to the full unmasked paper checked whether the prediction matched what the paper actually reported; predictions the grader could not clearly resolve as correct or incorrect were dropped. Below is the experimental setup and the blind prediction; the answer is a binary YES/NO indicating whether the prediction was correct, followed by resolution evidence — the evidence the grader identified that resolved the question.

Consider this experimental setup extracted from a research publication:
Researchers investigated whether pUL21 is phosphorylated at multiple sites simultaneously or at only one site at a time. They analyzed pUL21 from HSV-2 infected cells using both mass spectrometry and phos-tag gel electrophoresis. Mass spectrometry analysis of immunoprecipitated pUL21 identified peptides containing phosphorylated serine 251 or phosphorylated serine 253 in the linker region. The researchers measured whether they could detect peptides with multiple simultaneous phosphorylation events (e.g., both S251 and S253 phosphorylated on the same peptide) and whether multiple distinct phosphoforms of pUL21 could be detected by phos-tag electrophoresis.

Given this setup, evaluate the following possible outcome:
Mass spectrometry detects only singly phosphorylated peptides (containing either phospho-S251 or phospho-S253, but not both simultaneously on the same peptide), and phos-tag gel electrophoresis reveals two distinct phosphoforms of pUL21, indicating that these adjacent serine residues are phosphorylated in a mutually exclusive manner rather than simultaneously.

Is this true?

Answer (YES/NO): NO